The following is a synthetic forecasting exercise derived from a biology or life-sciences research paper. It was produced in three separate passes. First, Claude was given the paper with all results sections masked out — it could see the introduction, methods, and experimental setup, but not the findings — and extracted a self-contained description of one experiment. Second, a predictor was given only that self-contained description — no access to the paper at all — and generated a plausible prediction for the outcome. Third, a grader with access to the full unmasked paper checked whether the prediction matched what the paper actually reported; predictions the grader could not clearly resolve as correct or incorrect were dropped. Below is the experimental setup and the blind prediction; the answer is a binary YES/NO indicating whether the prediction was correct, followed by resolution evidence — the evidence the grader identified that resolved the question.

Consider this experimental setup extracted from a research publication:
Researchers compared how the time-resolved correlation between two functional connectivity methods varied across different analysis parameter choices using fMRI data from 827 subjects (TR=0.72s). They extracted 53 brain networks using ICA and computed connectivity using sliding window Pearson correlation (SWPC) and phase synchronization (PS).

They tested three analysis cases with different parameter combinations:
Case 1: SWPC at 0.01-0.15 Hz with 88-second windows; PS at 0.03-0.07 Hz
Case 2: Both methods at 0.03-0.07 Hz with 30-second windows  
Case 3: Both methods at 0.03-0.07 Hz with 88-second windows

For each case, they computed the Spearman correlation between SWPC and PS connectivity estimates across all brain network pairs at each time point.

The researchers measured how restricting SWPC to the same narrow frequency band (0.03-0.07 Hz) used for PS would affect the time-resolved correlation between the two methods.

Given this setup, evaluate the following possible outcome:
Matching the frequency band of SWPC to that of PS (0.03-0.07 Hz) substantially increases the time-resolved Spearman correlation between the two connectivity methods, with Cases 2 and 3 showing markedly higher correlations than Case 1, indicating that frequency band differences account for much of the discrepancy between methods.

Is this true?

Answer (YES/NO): YES